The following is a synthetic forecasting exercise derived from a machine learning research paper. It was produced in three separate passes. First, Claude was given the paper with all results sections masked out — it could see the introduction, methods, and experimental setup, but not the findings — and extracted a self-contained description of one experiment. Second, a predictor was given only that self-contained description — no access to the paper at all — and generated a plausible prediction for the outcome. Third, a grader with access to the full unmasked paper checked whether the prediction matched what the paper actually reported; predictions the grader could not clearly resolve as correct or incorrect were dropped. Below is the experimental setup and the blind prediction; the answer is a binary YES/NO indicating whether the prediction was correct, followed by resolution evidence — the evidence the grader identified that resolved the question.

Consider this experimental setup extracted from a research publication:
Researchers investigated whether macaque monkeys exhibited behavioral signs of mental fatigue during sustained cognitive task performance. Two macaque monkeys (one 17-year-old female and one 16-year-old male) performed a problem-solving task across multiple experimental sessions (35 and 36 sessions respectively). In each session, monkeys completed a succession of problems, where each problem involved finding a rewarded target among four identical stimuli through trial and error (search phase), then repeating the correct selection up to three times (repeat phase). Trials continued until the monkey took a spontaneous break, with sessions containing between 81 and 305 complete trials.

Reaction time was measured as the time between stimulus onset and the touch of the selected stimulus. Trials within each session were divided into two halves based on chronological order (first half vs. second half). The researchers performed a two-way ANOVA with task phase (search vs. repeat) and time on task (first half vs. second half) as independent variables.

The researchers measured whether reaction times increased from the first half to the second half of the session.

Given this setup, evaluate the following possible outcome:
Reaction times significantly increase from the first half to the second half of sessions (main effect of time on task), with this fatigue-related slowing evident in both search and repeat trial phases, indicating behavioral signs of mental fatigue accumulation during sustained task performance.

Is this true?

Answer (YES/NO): YES